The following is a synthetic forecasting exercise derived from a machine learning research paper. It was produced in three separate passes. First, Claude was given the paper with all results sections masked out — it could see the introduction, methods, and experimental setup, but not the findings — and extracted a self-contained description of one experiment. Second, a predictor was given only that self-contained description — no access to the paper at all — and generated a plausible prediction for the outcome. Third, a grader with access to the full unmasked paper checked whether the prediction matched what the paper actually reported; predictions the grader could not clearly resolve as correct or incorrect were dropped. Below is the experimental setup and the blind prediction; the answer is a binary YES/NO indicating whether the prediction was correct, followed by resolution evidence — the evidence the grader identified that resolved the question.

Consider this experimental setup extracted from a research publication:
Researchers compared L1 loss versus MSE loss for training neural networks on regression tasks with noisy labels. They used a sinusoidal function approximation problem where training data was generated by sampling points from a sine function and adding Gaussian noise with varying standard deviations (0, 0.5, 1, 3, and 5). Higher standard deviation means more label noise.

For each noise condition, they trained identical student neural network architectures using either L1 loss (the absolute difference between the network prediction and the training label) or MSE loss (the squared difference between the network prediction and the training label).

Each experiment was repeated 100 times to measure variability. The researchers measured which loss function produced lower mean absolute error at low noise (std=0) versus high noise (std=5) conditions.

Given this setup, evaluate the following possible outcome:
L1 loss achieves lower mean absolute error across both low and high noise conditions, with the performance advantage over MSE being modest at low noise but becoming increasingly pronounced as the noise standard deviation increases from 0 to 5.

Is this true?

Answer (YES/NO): NO